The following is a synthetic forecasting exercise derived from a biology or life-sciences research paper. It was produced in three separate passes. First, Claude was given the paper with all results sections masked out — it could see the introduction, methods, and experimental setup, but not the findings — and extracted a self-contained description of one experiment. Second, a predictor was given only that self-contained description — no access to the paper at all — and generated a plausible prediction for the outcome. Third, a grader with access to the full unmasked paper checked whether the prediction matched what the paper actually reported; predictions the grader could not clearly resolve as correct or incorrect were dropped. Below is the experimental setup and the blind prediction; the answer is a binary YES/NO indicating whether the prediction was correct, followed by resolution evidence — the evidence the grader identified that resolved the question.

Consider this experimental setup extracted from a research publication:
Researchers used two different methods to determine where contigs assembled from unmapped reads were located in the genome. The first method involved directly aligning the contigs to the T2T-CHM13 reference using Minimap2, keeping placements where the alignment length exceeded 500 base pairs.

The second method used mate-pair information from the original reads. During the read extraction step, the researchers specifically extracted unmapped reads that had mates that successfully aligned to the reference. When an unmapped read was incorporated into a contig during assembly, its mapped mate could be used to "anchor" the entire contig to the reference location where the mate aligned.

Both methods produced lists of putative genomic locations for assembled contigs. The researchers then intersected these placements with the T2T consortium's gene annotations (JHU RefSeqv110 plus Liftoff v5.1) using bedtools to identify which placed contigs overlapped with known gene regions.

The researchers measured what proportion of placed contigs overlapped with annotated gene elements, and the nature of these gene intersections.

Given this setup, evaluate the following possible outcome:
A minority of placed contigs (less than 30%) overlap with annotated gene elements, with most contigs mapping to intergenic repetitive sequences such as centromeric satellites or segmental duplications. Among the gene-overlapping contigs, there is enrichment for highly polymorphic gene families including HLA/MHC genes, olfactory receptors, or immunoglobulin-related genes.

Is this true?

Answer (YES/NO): NO